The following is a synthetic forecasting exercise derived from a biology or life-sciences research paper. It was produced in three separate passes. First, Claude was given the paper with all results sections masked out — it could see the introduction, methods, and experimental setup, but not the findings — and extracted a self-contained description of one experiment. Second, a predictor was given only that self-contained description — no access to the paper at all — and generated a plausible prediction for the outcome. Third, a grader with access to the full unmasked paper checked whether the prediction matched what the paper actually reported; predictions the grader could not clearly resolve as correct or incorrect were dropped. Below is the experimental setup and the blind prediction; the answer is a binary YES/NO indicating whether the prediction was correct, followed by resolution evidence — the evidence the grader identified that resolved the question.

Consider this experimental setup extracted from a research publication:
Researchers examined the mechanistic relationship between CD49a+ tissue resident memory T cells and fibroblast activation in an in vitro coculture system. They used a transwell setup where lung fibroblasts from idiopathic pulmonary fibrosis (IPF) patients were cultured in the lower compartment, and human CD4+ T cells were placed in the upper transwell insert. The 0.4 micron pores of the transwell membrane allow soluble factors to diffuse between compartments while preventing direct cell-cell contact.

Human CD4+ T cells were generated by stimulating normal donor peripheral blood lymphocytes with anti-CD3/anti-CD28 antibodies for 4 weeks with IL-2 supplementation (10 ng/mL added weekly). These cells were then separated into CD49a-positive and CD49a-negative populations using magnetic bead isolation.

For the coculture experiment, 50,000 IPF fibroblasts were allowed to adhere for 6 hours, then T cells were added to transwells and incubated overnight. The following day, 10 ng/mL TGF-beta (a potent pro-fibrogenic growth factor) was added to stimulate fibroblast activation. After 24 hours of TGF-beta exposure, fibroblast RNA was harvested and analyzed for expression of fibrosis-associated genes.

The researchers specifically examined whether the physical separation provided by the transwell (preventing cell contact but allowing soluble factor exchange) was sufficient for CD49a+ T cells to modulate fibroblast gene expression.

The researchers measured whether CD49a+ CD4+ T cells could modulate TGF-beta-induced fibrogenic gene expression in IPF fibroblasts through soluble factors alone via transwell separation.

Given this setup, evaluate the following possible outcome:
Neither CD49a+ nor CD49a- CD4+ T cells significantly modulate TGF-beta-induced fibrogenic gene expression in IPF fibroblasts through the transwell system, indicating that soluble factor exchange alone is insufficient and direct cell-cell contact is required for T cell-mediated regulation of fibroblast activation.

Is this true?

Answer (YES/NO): NO